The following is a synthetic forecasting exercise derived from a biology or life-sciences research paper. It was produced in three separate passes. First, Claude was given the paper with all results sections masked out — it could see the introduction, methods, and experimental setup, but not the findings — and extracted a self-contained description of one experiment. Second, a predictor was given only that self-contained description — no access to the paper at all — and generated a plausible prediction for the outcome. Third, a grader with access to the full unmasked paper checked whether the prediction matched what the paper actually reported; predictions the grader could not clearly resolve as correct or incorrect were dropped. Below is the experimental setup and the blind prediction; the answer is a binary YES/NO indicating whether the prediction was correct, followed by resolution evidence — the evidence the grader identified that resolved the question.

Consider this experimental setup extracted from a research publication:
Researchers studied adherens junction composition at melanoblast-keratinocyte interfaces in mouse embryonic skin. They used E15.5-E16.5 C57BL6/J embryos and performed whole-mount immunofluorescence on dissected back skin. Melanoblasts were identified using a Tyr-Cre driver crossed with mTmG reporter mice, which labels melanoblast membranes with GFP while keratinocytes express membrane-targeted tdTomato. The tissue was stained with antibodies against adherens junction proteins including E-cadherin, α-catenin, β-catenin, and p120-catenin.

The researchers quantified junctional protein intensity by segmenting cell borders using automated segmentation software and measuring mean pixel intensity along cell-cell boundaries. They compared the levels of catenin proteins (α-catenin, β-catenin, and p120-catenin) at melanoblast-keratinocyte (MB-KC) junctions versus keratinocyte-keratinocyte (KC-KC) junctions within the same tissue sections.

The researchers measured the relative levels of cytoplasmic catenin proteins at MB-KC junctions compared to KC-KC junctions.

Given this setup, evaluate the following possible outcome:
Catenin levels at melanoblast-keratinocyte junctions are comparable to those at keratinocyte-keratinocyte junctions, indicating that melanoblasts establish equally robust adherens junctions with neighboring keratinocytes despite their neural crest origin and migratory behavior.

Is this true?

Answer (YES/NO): NO